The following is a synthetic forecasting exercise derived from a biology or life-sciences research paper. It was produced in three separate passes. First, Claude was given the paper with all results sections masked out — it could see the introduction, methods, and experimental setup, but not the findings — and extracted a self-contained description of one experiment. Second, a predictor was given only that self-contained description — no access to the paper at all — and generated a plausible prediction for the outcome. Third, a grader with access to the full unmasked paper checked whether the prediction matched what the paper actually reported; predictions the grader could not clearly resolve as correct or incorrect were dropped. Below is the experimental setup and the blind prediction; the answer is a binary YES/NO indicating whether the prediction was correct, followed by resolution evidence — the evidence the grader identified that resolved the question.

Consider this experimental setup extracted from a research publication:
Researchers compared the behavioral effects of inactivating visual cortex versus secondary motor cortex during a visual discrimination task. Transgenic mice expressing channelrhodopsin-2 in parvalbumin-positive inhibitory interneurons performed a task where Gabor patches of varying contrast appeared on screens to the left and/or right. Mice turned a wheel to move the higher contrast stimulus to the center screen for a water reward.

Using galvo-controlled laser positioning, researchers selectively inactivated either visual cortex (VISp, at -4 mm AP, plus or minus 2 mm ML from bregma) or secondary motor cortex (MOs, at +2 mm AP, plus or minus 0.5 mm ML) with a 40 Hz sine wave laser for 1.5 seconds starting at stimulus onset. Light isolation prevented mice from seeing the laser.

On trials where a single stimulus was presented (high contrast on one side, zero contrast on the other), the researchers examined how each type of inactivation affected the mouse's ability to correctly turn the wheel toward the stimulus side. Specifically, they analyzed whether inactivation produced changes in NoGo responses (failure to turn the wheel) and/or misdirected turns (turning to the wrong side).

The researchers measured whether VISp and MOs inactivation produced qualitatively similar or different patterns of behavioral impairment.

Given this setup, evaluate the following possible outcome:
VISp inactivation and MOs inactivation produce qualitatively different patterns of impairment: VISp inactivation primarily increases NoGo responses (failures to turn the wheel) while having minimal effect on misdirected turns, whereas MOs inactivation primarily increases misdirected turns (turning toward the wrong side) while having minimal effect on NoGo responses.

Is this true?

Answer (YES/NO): NO